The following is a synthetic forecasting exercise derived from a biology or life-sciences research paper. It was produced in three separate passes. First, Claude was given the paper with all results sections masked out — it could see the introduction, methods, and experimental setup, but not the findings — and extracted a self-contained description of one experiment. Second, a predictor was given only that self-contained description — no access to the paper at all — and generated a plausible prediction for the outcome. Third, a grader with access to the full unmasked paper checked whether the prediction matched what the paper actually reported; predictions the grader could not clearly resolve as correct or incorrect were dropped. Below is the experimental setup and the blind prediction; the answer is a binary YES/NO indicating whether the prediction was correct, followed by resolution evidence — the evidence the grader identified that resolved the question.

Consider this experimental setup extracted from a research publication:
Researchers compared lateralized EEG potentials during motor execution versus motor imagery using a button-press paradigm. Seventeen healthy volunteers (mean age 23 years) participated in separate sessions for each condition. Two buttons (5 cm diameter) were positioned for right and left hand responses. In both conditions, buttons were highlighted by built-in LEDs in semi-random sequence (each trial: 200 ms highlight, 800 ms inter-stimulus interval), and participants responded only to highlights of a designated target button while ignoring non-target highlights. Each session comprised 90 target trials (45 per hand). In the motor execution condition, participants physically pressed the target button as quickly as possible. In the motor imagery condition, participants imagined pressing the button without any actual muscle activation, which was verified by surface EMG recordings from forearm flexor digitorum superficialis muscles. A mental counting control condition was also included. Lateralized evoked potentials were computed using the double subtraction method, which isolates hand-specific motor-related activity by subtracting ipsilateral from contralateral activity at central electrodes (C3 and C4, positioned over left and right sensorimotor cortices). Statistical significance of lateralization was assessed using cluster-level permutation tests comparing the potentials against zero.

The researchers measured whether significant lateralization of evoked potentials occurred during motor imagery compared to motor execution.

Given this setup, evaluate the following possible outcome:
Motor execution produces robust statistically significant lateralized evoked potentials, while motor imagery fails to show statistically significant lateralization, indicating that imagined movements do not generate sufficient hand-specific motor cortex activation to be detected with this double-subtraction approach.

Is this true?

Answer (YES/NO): YES